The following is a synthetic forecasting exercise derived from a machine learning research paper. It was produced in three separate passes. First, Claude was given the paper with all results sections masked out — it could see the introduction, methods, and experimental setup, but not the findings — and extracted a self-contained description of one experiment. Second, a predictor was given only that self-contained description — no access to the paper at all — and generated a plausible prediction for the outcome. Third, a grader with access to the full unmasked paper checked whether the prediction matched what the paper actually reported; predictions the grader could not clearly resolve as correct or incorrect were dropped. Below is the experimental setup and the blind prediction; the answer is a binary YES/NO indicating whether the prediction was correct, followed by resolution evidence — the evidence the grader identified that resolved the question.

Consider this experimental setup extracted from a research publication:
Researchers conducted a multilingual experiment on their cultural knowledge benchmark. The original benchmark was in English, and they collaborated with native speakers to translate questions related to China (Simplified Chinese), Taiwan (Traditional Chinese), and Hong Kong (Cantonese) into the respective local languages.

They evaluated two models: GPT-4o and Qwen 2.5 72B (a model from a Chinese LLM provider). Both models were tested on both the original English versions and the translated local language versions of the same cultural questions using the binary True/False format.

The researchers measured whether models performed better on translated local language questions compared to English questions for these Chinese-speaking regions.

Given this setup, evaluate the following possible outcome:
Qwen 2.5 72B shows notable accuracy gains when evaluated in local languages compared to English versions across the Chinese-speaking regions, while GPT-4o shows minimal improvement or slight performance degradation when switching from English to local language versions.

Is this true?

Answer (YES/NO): NO